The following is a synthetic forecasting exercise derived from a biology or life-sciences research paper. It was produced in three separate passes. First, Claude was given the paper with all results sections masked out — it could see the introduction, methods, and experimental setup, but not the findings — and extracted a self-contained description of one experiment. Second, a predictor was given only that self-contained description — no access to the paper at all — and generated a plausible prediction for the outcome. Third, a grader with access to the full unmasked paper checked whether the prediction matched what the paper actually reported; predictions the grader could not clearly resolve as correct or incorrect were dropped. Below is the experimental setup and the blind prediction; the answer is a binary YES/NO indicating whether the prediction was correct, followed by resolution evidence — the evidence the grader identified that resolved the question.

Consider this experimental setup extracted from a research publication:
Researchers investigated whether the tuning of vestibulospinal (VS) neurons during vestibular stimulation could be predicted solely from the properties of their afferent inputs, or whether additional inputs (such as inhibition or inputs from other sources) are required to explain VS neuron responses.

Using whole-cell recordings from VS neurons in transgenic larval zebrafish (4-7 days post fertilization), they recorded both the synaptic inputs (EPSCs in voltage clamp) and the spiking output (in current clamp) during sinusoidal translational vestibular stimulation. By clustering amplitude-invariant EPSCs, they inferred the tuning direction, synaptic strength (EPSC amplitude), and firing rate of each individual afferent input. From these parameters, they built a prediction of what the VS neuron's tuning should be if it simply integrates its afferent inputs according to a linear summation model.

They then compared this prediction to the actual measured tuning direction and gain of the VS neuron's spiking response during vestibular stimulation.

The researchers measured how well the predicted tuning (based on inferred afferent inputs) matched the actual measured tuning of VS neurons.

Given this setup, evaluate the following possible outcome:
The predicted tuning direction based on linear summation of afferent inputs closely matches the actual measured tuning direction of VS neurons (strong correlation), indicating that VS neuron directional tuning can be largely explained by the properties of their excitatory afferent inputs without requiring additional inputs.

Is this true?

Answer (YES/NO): YES